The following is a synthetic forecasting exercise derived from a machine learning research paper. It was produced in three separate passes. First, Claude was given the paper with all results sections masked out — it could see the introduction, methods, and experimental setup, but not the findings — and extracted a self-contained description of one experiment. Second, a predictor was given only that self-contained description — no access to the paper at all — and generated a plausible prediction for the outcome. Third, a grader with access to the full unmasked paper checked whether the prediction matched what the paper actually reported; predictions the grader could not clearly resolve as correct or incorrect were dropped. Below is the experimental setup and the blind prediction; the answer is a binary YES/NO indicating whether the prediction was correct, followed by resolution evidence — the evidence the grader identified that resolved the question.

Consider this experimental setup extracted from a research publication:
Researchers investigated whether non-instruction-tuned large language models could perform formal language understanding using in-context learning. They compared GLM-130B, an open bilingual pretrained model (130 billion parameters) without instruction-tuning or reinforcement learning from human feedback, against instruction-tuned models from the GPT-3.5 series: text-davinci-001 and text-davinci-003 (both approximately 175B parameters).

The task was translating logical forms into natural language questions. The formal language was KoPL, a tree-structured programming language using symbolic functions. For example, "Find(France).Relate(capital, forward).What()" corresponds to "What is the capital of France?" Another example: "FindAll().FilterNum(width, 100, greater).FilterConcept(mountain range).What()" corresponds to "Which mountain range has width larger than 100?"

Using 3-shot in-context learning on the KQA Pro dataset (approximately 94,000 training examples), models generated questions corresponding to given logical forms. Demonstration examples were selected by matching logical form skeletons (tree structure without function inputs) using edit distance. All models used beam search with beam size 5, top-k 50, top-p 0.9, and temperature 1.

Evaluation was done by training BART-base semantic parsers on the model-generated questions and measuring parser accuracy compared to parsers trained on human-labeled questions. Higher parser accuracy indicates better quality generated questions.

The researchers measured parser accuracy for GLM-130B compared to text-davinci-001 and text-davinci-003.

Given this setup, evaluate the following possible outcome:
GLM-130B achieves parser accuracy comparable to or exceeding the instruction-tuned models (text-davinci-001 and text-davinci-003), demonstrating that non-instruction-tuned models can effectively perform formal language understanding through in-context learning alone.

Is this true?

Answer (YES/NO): YES